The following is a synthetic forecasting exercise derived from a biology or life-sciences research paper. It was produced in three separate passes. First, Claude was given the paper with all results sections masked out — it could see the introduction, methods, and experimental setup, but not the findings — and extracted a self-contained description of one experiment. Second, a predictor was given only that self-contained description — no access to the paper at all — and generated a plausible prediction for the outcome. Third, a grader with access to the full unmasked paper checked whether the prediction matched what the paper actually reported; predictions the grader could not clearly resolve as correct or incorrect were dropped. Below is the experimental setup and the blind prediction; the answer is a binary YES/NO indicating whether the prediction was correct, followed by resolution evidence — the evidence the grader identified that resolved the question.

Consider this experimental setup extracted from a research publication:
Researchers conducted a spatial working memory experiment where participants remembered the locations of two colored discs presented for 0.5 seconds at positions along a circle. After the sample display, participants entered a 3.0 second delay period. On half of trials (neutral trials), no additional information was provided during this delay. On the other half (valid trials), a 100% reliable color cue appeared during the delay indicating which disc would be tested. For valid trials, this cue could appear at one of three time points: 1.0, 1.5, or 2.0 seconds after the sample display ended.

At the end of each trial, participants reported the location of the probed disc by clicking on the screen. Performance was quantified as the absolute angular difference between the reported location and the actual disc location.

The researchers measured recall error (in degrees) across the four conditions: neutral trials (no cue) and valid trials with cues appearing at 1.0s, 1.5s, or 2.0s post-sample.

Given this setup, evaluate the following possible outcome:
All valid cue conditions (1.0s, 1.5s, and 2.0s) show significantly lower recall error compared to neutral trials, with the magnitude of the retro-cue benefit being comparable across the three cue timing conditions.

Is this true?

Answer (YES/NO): YES